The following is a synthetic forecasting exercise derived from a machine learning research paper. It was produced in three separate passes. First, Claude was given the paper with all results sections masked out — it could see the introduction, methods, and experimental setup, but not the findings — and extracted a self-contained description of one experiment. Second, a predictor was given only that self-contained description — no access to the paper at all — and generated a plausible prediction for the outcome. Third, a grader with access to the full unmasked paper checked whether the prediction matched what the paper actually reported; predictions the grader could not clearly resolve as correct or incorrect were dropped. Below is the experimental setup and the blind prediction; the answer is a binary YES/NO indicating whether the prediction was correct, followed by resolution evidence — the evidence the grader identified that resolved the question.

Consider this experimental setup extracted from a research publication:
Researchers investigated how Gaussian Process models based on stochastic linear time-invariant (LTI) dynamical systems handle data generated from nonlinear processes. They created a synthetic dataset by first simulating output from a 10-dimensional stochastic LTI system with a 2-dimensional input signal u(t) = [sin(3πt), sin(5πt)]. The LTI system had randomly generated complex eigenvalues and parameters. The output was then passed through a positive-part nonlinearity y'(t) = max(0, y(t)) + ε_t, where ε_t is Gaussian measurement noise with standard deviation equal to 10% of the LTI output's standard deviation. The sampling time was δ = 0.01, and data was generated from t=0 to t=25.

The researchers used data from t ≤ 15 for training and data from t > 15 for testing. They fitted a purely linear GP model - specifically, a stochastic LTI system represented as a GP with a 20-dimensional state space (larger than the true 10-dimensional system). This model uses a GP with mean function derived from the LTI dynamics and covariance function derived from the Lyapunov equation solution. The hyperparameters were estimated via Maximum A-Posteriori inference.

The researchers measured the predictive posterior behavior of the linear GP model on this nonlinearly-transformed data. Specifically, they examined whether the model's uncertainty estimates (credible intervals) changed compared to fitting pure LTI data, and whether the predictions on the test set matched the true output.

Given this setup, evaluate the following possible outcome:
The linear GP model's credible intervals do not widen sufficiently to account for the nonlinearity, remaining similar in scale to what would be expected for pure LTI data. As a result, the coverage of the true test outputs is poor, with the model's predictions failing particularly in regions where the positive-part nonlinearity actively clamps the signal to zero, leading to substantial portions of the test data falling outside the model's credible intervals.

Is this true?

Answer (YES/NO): NO